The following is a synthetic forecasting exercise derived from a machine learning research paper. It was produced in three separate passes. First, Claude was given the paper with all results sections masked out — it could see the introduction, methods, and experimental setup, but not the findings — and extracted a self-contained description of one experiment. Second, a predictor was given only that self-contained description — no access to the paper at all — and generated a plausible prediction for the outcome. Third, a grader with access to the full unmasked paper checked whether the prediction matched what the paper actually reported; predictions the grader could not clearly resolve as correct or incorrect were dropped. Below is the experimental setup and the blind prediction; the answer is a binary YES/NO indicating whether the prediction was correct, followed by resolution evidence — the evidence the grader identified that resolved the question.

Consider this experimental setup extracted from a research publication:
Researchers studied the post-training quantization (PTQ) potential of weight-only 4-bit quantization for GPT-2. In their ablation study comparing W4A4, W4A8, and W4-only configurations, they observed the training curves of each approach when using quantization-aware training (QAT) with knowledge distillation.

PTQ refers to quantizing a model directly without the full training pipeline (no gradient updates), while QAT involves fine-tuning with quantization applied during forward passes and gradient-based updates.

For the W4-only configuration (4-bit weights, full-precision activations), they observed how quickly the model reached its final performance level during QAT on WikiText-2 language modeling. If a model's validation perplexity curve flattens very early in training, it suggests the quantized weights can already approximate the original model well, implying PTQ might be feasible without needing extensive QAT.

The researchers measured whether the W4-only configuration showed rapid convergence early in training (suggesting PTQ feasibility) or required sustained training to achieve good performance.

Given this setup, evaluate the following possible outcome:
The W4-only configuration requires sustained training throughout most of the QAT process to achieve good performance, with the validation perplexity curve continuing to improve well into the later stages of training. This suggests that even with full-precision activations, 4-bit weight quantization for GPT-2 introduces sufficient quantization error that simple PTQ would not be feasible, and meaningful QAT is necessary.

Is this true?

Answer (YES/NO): NO